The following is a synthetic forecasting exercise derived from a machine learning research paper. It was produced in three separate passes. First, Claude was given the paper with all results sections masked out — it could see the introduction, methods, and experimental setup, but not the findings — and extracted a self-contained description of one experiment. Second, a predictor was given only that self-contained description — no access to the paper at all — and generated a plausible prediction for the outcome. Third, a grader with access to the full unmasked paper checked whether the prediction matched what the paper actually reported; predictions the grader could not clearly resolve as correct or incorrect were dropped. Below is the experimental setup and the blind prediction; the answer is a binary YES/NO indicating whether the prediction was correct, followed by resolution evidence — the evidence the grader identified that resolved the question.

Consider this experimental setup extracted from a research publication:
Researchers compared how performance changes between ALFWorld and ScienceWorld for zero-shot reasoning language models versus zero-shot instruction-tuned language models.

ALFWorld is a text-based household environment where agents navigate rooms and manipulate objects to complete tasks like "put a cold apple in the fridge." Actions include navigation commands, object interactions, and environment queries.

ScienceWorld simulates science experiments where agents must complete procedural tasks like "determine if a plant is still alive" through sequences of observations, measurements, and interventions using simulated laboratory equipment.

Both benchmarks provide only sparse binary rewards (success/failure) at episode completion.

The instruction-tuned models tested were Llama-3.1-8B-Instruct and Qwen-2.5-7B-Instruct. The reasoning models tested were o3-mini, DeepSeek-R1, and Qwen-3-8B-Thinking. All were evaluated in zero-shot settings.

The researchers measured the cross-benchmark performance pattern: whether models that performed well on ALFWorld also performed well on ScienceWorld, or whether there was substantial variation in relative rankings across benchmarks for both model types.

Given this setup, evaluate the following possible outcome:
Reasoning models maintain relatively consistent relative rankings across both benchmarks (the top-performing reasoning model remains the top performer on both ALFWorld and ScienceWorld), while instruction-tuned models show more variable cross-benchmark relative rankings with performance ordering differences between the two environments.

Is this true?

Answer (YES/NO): NO